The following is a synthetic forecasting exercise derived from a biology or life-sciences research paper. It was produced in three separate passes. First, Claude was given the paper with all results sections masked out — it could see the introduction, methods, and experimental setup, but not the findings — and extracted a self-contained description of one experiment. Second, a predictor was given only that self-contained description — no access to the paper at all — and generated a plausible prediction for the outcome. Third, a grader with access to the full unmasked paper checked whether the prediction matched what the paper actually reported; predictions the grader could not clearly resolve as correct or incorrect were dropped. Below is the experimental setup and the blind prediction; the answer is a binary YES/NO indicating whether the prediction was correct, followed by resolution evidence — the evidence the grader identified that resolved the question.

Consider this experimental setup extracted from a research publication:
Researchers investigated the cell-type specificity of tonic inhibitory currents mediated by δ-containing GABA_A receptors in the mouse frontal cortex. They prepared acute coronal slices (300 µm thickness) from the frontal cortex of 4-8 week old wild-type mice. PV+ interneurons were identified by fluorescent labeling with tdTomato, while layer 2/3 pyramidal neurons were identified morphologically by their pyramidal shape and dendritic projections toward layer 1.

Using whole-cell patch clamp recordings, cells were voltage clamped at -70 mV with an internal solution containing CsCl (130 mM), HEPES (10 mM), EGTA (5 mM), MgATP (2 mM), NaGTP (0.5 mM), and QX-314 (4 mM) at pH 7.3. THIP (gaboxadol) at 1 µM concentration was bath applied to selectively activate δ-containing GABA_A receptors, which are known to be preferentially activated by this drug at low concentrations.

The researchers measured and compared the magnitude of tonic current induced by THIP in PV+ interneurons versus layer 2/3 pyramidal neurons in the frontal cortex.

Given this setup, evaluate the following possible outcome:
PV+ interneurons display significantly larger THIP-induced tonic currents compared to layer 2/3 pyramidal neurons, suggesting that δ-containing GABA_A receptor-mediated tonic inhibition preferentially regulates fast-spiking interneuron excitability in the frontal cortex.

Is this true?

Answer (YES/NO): YES